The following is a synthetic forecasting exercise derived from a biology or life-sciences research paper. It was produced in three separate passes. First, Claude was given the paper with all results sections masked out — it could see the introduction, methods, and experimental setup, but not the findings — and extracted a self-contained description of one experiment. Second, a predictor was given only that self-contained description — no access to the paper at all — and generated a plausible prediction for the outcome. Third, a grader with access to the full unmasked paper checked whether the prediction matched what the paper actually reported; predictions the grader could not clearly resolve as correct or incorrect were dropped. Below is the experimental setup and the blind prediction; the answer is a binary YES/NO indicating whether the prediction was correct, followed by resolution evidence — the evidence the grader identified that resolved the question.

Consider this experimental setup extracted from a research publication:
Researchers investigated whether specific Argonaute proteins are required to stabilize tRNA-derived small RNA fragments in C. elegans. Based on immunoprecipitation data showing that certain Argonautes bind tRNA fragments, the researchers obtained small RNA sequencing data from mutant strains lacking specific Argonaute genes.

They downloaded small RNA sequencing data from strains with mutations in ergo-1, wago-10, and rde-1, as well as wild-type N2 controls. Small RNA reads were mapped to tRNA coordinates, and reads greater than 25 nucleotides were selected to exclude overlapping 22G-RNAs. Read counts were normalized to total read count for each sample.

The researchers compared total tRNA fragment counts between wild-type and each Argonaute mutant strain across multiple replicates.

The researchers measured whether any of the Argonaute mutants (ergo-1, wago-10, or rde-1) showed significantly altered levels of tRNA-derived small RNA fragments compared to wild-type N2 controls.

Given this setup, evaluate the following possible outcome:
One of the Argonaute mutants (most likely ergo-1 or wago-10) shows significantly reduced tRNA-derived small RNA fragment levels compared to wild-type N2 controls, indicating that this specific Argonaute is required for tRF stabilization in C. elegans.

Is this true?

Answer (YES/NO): NO